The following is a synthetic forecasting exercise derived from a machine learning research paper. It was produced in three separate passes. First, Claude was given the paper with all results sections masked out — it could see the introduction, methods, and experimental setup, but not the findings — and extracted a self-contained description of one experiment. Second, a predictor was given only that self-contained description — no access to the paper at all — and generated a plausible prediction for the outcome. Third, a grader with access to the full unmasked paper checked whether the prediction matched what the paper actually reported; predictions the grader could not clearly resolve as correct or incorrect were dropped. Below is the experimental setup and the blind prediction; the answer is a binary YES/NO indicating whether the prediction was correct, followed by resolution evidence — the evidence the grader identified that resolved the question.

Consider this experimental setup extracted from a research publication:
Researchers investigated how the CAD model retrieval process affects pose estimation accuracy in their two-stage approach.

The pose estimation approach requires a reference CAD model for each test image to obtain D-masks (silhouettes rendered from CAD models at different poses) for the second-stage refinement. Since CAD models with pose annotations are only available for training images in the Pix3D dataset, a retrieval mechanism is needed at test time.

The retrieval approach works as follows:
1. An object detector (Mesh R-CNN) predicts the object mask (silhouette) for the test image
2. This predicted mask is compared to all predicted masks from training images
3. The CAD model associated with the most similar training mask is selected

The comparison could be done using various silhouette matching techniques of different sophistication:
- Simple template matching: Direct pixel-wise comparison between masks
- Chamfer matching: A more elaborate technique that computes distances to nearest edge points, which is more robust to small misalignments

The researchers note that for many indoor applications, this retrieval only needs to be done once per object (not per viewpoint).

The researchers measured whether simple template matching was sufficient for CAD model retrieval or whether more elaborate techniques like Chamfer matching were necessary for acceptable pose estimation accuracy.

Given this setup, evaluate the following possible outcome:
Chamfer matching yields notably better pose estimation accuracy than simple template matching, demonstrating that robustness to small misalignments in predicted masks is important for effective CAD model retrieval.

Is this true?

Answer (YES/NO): NO